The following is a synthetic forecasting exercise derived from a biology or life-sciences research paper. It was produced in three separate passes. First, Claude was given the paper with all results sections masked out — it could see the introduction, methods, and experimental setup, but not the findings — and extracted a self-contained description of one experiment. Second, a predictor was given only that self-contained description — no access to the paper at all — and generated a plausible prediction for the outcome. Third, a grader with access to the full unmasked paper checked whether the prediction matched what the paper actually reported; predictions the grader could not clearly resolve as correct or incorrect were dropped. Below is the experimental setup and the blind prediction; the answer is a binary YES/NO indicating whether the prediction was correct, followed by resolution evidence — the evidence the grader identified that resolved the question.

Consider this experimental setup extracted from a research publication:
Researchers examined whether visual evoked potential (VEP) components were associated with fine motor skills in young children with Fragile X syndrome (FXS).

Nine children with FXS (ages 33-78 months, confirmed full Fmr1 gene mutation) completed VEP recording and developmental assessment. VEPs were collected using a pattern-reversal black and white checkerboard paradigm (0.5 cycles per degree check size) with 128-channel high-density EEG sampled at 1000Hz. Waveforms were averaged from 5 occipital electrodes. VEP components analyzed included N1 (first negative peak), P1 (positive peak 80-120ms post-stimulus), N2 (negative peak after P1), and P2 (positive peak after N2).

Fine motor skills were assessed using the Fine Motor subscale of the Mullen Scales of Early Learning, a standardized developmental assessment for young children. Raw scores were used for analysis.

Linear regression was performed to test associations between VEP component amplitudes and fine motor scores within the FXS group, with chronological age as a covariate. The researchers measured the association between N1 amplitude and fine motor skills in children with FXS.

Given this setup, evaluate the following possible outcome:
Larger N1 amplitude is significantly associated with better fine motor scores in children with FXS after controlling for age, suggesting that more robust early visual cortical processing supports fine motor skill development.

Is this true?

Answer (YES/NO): YES